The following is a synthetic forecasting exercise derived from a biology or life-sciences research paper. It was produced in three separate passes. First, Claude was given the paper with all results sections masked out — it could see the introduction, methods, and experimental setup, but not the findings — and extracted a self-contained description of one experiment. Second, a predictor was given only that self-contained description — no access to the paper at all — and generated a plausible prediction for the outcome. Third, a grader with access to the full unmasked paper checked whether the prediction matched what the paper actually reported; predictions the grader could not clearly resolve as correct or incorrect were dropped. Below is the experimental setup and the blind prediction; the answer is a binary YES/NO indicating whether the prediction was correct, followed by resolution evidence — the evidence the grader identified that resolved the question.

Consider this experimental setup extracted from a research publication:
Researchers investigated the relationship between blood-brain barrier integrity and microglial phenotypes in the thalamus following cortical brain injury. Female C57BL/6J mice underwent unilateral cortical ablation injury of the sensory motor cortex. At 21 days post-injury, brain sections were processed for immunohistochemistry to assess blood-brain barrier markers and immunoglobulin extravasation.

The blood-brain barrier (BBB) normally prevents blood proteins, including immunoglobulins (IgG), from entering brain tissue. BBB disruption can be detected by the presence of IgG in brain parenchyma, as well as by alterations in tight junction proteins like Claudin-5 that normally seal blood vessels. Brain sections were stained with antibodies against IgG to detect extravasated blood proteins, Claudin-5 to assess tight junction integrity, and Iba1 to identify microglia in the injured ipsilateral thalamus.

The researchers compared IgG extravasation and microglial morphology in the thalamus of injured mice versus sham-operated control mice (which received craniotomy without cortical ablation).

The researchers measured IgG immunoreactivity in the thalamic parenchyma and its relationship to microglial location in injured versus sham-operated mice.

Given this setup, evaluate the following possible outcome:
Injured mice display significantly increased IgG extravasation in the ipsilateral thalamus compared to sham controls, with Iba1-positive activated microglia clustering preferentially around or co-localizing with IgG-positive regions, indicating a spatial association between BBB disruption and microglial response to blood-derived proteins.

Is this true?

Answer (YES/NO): YES